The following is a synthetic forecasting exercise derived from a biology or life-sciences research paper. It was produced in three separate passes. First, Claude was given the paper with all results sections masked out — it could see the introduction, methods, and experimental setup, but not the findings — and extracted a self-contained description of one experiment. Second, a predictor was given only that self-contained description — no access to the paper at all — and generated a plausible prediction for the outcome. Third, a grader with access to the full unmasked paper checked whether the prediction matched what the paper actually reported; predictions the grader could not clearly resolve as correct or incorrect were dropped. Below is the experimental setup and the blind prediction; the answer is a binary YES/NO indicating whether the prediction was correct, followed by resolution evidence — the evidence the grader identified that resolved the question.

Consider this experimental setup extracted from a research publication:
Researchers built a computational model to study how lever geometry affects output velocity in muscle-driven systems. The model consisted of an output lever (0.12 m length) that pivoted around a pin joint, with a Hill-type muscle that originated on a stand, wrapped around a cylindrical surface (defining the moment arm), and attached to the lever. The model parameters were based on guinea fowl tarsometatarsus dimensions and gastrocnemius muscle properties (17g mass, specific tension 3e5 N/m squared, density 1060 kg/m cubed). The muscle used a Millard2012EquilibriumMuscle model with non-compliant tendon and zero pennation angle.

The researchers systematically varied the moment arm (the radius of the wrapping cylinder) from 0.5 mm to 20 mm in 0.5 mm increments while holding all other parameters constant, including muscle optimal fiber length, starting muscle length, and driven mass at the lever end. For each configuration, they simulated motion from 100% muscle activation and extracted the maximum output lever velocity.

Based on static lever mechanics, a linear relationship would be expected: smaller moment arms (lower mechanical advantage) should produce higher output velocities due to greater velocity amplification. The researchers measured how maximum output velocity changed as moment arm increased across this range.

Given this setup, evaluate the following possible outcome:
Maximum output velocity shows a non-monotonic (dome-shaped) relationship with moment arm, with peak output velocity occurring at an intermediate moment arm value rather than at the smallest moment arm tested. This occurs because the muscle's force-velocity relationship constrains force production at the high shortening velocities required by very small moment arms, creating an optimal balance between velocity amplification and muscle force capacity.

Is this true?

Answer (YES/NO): YES